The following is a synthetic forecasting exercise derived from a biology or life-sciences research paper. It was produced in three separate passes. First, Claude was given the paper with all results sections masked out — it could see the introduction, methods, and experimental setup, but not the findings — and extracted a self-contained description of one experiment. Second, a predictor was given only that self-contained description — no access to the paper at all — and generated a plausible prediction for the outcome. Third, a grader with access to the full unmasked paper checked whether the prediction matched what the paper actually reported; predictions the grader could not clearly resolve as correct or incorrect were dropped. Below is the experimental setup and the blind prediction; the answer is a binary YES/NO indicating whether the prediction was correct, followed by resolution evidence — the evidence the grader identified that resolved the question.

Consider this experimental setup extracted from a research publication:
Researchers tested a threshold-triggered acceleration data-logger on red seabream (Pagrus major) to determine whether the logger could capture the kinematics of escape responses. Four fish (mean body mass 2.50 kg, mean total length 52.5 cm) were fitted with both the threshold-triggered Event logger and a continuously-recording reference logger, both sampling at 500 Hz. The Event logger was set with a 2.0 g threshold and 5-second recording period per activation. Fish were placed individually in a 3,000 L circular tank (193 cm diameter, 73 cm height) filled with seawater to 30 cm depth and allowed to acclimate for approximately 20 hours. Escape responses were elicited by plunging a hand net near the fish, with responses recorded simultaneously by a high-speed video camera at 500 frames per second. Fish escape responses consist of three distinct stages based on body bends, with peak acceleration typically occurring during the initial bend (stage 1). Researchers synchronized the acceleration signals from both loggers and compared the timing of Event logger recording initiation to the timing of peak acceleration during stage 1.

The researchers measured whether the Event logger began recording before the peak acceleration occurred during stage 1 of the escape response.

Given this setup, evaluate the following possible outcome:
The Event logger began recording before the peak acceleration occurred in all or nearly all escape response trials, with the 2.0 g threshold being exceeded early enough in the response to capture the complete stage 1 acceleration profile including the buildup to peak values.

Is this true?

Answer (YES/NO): NO